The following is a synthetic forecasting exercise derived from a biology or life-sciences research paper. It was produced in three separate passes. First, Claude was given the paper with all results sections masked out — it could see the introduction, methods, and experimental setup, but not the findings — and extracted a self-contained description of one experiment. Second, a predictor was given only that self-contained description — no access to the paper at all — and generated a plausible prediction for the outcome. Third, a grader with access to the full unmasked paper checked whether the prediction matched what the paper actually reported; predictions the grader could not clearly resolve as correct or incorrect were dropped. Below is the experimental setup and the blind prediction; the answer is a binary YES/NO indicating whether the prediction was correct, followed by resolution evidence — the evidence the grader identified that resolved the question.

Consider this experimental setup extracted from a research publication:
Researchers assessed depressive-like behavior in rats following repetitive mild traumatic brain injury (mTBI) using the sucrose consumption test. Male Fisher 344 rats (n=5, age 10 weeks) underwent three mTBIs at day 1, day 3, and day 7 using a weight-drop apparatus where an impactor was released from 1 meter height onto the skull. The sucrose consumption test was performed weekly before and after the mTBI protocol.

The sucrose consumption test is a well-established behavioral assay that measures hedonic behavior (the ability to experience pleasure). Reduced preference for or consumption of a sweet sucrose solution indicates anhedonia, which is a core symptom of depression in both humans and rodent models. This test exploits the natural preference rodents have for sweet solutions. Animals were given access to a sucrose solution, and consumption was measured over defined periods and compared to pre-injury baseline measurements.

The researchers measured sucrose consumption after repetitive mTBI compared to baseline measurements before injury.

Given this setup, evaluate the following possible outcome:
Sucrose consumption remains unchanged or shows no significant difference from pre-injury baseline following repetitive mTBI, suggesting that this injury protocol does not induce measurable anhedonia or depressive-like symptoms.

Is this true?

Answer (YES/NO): NO